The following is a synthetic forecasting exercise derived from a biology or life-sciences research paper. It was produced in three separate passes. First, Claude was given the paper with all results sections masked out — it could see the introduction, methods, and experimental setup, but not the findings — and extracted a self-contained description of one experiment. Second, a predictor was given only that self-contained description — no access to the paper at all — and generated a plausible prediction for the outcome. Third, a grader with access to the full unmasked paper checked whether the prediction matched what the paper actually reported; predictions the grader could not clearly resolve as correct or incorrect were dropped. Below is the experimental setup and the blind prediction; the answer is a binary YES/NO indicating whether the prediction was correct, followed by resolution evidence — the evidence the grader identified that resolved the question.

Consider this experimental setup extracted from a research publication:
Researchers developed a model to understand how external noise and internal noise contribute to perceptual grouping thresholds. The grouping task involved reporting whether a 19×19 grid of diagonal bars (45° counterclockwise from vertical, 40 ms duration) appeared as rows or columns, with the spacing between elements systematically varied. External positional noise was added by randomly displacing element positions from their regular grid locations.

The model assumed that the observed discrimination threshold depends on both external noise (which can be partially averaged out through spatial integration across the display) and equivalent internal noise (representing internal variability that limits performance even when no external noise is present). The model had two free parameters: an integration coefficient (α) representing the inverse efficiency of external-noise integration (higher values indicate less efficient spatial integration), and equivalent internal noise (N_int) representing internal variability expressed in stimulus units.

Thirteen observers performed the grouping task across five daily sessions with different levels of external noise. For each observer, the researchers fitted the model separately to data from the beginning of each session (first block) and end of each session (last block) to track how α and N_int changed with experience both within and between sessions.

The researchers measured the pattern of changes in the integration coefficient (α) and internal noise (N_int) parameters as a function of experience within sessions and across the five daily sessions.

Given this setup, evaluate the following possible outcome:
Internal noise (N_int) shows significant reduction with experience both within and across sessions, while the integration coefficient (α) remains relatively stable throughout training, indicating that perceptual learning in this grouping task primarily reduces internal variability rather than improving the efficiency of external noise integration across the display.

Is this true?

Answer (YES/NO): NO